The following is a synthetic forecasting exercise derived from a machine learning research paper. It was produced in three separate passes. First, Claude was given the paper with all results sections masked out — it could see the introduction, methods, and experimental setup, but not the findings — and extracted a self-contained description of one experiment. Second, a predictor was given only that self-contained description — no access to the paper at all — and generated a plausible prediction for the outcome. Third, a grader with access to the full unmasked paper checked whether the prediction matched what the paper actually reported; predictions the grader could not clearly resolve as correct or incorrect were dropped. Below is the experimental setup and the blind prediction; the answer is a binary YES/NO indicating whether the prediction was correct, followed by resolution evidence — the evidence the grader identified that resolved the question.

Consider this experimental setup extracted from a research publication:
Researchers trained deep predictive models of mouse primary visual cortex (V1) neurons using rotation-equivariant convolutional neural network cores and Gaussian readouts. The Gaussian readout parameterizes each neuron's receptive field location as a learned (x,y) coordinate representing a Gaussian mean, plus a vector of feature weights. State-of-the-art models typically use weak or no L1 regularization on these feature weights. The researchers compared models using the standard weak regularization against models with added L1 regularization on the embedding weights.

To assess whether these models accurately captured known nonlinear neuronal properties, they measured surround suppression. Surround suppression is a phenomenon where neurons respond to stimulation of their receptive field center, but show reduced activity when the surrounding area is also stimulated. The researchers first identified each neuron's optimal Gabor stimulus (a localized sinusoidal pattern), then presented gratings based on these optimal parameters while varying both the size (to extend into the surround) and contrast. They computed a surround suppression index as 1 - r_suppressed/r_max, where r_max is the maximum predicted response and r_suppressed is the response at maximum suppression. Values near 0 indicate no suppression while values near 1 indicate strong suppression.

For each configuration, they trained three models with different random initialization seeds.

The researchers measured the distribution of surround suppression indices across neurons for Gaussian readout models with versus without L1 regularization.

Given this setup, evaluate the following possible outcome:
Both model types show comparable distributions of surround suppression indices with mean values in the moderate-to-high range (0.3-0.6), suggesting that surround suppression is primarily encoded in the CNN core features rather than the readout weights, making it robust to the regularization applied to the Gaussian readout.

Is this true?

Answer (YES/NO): NO